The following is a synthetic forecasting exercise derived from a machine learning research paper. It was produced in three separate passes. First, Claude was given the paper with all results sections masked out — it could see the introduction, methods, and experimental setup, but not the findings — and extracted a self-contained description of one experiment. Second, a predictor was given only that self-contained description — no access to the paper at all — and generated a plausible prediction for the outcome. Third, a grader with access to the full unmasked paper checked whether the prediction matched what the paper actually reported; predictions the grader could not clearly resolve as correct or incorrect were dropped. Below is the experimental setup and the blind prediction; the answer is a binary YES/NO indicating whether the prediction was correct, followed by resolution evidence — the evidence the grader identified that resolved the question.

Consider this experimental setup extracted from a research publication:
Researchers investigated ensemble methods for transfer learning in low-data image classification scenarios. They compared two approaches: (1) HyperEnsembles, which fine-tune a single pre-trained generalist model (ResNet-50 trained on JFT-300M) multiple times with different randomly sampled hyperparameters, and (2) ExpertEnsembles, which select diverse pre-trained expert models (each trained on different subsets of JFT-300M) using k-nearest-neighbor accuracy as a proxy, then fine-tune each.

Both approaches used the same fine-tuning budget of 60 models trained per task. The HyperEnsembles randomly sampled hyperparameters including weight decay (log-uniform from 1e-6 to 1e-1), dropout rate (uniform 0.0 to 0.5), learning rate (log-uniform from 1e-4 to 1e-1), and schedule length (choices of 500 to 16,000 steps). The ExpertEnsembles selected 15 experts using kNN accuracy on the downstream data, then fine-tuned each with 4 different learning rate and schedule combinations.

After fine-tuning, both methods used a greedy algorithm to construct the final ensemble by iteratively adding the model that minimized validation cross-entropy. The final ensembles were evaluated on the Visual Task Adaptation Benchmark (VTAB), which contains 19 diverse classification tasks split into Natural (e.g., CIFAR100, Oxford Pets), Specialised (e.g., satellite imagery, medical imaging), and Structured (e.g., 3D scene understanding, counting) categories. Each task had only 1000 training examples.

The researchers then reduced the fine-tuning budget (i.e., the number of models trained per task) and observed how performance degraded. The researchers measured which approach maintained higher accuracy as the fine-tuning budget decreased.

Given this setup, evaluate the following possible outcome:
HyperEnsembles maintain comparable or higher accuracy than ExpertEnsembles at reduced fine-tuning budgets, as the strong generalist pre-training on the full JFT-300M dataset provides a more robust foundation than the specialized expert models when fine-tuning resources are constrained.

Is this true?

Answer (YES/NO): NO